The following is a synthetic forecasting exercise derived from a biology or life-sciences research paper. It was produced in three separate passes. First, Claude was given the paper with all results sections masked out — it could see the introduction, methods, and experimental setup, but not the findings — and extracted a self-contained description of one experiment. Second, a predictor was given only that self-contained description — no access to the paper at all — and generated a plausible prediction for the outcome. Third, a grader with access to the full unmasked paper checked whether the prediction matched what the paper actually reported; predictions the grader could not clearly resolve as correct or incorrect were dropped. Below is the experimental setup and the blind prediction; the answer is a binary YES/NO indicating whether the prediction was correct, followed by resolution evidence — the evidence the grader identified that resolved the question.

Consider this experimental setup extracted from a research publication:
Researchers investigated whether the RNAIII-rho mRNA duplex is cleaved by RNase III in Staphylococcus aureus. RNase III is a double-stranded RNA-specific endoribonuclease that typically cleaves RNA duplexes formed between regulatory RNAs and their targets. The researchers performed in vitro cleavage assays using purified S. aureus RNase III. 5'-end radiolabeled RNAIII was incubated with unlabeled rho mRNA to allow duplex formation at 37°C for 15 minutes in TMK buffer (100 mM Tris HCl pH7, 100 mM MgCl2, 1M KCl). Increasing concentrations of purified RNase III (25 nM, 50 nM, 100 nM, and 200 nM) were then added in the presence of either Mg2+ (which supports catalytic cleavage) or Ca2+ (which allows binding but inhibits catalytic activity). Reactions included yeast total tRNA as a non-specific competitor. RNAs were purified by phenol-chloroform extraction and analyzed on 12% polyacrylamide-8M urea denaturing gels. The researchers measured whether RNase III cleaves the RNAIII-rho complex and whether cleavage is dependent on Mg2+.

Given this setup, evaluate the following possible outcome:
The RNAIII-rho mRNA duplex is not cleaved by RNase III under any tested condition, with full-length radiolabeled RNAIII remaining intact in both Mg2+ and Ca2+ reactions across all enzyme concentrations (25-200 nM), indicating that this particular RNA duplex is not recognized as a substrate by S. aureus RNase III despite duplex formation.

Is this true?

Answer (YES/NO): NO